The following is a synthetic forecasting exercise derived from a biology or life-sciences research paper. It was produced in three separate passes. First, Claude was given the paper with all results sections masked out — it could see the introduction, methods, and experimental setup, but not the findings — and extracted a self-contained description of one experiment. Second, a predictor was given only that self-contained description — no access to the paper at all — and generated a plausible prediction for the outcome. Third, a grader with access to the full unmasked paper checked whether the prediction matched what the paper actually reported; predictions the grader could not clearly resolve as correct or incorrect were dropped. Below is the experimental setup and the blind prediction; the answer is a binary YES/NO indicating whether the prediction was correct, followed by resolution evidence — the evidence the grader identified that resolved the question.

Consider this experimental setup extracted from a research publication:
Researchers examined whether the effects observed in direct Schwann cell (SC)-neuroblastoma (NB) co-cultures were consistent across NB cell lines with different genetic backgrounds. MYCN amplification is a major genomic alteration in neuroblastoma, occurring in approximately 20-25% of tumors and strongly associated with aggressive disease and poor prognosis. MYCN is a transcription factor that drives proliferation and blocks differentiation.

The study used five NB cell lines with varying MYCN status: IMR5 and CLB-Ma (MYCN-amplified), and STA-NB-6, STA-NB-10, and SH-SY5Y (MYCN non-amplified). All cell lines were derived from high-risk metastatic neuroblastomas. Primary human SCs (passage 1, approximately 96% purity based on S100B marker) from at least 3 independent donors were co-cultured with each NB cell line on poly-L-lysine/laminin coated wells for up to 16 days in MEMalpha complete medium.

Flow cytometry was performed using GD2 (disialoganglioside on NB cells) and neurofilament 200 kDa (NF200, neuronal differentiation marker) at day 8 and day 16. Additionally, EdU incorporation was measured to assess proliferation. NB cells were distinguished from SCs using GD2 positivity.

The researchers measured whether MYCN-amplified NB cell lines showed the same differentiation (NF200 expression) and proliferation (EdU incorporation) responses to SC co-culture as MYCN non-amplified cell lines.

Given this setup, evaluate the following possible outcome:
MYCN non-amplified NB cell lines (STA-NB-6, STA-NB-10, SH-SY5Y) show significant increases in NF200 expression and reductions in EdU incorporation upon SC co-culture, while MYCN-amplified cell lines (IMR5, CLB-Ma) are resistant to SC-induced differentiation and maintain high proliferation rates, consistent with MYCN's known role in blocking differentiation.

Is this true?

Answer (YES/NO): NO